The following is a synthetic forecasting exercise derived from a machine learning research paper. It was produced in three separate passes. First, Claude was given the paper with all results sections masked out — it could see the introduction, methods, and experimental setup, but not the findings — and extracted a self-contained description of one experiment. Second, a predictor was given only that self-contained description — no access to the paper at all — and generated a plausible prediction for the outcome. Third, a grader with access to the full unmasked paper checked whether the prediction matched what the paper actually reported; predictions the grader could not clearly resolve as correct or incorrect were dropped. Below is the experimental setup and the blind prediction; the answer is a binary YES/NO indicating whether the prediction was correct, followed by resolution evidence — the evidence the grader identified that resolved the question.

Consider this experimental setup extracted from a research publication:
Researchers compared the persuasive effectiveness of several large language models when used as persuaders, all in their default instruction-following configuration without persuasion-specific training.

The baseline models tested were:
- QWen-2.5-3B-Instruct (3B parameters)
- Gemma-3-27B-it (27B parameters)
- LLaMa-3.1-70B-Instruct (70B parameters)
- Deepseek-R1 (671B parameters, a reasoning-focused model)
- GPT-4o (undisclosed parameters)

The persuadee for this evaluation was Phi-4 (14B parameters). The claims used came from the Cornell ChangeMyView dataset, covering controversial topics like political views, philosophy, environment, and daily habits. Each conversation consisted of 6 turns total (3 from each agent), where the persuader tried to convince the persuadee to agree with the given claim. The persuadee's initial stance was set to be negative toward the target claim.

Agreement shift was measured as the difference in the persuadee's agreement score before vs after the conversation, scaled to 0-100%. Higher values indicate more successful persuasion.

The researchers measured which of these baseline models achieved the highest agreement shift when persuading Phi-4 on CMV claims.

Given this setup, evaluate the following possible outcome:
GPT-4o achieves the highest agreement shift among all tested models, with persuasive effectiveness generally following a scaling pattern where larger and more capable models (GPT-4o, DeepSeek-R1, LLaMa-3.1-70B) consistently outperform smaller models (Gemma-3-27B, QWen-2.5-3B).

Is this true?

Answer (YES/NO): NO